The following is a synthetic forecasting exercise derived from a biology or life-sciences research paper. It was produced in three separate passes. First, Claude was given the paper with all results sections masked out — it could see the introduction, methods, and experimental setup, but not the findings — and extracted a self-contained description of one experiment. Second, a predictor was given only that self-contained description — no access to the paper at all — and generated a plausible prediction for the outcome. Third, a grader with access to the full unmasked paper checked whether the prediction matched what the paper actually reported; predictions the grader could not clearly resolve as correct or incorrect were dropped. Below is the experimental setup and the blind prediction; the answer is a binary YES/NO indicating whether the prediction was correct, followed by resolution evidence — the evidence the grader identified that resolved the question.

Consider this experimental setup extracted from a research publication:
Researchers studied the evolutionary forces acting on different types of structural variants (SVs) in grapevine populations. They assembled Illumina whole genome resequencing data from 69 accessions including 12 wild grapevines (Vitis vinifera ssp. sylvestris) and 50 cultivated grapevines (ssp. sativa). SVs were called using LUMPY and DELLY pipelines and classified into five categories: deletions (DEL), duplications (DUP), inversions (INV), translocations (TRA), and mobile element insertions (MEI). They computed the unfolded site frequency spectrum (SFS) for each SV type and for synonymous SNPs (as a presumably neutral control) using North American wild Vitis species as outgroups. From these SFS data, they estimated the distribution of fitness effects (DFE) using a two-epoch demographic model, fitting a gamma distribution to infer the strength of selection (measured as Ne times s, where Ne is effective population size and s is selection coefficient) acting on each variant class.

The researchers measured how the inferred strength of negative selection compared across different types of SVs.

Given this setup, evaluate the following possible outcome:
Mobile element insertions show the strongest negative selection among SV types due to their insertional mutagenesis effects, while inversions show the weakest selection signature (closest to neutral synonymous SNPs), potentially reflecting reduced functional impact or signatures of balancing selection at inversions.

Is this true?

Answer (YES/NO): NO